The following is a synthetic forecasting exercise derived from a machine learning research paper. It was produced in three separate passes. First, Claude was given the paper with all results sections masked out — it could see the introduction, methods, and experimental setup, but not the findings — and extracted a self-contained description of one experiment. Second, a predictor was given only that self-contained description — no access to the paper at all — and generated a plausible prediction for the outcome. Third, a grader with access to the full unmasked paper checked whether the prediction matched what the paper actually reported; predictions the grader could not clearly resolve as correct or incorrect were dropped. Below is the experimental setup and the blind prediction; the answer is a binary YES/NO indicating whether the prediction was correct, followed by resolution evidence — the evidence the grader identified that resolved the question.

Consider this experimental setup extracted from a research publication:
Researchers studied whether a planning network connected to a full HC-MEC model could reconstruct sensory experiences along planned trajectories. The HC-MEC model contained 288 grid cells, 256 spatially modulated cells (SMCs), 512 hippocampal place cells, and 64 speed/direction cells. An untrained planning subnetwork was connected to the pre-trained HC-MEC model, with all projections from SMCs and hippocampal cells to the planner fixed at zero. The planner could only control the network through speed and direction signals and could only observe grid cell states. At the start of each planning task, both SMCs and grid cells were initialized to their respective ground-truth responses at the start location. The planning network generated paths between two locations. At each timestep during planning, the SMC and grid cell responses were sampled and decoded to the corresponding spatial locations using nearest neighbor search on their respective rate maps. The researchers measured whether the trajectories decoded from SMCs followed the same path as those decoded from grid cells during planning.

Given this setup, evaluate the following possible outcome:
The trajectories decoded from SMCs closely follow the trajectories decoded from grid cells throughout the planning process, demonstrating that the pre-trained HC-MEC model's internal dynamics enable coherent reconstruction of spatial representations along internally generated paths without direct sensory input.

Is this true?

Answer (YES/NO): YES